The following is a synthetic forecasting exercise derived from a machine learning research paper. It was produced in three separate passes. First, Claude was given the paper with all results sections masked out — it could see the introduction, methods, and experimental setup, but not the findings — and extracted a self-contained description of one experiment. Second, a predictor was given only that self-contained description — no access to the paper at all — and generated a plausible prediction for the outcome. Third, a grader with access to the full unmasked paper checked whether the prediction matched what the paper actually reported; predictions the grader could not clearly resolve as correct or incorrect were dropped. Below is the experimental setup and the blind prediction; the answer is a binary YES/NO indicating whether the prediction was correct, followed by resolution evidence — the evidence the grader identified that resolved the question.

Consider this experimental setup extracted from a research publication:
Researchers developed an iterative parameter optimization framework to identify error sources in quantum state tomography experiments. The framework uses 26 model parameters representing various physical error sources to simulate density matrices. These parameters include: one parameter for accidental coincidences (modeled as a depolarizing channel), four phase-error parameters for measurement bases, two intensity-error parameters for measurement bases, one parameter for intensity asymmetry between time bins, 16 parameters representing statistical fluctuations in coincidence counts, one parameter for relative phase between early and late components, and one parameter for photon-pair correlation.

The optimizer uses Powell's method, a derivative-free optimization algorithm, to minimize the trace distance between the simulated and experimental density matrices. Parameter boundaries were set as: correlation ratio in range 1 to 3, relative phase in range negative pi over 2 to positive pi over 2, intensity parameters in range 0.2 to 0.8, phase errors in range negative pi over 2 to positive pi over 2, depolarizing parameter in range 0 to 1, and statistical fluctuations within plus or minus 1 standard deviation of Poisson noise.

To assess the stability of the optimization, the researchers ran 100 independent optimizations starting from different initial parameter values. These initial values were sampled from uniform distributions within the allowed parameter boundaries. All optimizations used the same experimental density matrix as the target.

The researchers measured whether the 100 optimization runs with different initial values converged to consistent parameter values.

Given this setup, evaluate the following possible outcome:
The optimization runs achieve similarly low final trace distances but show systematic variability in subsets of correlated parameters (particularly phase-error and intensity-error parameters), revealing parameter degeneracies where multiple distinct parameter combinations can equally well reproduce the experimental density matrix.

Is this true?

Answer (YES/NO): NO